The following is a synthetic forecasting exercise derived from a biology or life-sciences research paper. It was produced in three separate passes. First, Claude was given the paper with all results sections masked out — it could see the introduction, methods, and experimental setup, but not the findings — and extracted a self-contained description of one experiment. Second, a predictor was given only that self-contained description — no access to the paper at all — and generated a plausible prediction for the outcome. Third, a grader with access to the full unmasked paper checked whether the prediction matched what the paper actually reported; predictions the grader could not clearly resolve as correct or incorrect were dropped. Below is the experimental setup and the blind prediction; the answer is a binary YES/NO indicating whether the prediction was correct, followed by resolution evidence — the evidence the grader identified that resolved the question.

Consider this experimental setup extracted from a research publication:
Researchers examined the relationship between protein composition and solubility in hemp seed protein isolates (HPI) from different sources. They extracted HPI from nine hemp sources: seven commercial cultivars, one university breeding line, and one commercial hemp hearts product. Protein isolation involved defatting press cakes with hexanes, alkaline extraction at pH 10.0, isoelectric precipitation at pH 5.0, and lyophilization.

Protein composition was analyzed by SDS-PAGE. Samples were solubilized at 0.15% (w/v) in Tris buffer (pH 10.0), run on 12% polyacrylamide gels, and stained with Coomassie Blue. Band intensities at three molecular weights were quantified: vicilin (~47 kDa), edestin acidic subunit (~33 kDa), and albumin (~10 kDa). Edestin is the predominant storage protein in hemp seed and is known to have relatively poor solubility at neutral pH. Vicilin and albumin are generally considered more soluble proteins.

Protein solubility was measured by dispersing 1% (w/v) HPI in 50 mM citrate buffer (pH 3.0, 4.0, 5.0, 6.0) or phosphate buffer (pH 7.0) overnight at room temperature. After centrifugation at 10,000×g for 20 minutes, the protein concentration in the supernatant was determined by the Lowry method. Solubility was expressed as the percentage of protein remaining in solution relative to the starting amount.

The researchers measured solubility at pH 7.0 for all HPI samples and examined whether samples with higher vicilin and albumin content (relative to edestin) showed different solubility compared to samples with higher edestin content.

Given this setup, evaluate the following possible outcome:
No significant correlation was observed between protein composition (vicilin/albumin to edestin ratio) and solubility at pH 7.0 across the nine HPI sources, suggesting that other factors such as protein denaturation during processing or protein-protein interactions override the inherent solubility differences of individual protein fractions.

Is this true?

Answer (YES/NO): NO